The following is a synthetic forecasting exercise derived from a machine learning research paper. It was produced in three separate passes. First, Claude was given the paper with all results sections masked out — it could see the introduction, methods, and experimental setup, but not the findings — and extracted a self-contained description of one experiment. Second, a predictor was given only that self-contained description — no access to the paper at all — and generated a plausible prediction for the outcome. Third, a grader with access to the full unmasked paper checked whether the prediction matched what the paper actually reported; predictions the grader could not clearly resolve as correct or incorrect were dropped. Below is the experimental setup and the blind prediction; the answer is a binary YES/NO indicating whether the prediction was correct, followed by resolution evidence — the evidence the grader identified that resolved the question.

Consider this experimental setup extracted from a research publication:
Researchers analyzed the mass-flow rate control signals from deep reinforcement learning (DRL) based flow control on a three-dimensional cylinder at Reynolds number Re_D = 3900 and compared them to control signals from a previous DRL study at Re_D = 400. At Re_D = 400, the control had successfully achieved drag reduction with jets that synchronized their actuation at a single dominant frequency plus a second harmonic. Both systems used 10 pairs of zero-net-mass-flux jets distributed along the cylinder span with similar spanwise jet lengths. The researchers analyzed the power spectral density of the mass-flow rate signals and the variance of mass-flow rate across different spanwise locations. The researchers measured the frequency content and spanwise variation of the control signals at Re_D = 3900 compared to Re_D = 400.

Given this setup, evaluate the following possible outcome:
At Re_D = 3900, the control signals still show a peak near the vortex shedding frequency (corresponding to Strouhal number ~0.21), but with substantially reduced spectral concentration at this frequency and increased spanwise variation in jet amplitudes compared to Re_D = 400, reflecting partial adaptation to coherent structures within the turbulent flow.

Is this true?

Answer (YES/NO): NO